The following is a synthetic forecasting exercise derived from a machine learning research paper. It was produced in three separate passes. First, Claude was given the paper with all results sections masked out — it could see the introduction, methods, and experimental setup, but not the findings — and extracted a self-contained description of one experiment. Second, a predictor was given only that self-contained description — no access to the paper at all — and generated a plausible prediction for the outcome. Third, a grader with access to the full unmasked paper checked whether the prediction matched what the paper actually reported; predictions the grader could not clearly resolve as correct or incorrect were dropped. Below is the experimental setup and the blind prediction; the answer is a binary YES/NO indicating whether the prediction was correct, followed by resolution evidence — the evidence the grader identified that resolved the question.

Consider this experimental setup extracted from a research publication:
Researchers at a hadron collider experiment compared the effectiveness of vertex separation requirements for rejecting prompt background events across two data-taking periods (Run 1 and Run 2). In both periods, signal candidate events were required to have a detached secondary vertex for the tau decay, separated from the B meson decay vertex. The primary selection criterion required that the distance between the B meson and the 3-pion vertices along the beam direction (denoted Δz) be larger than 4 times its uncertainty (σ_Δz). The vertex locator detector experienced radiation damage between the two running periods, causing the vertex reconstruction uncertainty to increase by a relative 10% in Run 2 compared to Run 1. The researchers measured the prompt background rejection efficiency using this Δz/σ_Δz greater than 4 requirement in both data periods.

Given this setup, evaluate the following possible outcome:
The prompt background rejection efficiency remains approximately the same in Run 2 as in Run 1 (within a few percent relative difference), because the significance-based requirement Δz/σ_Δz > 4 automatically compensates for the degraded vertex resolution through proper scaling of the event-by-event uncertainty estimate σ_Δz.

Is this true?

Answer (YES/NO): NO